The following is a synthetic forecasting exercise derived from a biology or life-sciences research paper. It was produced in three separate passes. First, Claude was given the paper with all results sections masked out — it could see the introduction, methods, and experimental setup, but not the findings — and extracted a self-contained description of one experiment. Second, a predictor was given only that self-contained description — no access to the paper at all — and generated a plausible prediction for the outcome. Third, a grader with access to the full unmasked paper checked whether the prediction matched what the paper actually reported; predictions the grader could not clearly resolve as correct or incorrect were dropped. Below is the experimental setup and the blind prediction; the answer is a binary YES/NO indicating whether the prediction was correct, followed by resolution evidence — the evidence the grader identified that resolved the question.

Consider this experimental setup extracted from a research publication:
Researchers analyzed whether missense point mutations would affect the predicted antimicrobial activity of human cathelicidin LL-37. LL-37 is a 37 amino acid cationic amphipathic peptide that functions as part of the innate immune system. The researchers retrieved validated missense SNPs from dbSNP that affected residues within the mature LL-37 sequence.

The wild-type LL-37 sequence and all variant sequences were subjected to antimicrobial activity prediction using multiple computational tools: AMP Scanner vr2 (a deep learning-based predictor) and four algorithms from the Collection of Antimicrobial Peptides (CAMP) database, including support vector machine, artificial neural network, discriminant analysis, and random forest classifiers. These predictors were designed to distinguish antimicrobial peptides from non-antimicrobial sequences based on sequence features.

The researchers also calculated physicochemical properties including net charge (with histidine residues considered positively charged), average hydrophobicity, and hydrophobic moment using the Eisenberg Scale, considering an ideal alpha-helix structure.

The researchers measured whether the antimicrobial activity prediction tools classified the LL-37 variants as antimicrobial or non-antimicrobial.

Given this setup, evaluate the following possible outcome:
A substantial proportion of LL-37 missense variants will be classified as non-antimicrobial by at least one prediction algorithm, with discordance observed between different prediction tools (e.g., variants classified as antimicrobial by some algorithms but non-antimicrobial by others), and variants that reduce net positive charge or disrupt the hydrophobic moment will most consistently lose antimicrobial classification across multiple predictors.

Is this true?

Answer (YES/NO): NO